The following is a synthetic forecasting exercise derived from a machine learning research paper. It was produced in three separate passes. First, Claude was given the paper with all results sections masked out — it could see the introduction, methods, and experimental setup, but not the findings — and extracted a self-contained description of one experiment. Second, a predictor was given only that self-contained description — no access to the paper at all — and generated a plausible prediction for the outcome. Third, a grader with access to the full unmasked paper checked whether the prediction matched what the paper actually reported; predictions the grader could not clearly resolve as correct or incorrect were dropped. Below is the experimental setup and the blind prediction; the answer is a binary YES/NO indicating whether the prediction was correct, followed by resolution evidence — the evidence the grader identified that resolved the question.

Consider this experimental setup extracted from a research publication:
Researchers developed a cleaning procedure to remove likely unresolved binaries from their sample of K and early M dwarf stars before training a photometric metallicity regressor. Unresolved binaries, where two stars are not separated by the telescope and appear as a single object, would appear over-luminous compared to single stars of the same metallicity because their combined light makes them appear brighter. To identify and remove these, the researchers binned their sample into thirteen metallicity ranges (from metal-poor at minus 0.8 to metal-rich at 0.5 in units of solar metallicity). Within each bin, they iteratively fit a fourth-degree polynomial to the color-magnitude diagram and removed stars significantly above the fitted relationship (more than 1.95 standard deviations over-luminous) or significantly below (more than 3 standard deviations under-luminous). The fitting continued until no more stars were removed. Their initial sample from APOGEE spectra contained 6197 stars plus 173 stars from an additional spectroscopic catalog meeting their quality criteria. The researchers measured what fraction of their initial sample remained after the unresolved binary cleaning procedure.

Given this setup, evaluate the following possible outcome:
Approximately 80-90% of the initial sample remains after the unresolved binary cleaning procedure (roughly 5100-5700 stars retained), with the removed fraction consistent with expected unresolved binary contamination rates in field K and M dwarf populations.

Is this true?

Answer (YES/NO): NO